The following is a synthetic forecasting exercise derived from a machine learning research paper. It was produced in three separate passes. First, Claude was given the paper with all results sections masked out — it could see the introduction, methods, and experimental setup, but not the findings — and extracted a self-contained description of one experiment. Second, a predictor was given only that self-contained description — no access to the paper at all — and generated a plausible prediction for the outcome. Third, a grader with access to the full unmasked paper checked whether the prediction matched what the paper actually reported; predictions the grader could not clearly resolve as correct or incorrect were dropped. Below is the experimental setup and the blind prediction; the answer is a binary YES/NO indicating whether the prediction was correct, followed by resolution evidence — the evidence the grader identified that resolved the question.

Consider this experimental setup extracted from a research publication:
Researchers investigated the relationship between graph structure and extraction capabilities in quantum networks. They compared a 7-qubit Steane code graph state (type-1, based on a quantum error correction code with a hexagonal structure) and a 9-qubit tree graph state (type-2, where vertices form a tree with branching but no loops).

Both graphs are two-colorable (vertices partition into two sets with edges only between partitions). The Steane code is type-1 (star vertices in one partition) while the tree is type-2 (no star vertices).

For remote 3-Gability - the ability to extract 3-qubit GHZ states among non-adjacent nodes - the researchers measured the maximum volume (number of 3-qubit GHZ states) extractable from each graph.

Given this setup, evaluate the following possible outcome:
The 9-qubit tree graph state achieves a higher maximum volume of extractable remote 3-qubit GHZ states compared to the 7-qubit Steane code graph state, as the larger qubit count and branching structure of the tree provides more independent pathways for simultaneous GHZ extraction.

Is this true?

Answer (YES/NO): NO